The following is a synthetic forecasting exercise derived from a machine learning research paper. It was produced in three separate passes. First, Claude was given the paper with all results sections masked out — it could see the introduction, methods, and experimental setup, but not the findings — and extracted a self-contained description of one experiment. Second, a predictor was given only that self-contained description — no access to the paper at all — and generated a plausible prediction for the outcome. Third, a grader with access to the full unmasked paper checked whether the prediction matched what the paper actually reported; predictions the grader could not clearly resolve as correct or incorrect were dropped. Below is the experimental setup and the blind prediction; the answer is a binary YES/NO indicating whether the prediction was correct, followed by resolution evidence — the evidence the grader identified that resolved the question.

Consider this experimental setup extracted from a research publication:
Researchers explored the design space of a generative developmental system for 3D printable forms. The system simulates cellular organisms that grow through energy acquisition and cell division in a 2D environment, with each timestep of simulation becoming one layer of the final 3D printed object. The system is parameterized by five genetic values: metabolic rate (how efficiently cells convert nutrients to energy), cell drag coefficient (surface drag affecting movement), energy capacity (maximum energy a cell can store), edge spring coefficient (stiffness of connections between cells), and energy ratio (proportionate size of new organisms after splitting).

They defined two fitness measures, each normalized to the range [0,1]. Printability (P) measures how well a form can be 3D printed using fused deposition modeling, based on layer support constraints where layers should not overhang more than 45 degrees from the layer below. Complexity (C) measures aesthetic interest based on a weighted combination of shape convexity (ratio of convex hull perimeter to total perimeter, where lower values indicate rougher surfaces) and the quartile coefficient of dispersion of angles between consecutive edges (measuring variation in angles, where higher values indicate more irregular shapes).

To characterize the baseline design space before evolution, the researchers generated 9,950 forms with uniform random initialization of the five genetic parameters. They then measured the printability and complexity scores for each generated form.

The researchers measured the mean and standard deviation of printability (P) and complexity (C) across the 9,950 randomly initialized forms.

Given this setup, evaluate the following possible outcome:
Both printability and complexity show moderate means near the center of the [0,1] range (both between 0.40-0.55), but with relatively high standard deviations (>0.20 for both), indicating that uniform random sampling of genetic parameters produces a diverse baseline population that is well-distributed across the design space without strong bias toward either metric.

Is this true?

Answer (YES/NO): NO